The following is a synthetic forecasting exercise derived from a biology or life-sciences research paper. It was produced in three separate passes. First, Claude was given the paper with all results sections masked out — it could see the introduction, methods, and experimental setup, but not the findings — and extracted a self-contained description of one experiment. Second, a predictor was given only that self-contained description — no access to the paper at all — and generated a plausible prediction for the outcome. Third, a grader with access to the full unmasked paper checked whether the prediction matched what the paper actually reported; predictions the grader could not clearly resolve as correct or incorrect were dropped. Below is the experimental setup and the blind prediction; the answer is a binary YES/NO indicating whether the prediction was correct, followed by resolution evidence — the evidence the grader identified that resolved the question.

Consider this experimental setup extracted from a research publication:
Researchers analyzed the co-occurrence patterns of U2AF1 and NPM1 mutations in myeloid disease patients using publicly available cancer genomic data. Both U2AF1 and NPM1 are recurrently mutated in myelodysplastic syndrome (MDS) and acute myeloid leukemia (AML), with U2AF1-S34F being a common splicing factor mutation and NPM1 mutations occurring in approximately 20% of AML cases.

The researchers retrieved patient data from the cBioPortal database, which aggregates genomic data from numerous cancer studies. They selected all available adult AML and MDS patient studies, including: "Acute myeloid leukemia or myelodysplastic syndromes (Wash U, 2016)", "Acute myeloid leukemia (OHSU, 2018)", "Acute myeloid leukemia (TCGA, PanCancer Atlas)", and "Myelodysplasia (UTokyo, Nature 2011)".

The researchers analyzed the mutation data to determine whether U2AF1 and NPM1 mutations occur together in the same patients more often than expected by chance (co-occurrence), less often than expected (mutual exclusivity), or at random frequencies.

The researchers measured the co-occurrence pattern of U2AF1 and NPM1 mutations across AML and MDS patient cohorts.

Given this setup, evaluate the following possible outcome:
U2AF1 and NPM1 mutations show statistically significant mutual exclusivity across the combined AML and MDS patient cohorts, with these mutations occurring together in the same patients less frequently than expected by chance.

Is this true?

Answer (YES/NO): YES